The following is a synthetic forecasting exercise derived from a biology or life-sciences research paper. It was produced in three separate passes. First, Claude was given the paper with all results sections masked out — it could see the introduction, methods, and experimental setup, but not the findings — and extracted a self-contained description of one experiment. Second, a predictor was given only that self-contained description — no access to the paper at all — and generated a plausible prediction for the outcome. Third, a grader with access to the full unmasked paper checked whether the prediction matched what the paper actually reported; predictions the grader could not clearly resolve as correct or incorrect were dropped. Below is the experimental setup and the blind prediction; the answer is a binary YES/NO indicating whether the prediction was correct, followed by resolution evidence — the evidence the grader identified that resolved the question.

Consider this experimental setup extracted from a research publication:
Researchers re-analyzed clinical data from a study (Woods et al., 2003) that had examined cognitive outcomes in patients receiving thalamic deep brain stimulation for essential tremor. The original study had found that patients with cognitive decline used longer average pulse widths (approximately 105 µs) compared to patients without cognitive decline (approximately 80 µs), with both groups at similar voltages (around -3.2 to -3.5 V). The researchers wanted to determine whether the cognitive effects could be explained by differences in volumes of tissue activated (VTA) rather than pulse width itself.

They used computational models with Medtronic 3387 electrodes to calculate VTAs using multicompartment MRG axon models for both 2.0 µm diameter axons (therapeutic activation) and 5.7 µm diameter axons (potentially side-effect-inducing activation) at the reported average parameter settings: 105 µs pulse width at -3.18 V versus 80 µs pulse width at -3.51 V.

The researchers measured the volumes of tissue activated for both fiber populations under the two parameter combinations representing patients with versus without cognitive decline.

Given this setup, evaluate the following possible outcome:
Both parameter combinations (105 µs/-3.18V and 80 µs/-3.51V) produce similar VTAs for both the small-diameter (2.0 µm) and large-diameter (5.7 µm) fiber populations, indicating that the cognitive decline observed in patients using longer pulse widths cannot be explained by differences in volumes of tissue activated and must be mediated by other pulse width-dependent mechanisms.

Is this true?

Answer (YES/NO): NO